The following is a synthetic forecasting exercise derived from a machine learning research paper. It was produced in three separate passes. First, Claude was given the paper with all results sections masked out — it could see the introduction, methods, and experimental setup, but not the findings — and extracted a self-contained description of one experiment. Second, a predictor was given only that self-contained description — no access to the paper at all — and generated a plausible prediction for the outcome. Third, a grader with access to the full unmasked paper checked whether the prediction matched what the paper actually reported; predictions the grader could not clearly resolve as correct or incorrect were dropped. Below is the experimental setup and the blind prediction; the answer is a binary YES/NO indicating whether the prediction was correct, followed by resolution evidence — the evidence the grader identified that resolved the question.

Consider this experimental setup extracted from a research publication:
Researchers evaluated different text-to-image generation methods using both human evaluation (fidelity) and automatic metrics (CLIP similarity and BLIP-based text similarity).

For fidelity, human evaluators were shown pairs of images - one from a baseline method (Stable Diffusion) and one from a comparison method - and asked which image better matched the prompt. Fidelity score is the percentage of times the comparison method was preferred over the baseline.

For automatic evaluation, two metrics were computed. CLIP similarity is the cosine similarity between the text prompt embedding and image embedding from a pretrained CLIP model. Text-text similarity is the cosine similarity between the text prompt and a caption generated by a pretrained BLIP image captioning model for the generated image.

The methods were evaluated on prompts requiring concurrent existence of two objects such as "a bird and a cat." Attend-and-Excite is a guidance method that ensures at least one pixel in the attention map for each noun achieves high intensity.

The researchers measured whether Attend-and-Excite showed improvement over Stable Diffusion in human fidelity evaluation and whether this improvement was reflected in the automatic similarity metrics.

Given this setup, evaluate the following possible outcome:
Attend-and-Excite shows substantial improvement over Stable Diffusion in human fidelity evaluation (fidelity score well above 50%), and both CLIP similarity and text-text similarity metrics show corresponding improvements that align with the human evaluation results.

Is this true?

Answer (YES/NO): NO